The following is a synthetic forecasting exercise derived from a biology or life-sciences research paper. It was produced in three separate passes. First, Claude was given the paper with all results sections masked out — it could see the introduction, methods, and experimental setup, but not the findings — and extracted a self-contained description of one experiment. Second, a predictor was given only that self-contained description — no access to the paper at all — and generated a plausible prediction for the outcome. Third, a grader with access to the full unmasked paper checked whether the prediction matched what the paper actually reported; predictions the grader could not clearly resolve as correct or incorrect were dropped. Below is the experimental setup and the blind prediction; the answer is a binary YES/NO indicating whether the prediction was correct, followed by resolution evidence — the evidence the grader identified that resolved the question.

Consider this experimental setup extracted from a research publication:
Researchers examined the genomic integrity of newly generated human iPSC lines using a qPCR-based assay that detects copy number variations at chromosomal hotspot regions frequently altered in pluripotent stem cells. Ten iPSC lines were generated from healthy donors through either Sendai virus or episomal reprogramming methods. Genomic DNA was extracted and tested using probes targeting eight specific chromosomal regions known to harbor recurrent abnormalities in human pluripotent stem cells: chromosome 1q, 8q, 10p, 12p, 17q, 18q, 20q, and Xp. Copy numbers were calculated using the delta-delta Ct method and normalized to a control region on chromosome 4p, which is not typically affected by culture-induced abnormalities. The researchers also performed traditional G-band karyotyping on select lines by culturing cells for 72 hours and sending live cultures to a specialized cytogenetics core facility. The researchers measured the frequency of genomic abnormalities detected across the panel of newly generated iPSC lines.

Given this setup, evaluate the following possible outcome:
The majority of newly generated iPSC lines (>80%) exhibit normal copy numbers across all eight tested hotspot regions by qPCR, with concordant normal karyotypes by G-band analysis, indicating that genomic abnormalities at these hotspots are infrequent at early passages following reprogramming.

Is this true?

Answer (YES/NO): YES